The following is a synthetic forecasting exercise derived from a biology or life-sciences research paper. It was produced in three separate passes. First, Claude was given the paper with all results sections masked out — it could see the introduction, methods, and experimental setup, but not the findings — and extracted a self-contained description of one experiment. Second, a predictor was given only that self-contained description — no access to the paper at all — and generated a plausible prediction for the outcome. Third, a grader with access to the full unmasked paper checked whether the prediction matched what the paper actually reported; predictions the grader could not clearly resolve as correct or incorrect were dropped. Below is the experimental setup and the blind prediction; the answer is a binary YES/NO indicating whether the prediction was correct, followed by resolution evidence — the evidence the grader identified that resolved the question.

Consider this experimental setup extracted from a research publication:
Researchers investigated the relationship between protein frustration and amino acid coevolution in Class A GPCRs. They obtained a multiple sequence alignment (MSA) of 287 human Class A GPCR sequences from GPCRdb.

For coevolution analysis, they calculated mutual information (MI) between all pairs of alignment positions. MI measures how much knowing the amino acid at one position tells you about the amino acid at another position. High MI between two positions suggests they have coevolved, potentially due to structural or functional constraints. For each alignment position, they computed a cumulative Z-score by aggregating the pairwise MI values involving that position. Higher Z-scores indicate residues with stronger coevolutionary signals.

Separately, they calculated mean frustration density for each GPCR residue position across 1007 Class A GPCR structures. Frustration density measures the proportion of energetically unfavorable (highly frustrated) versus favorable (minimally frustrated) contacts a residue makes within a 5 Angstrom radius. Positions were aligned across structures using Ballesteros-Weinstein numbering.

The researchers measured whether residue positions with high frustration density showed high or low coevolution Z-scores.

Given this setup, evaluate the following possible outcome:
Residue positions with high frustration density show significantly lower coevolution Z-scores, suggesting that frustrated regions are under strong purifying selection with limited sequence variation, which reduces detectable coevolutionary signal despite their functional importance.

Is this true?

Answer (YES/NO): NO